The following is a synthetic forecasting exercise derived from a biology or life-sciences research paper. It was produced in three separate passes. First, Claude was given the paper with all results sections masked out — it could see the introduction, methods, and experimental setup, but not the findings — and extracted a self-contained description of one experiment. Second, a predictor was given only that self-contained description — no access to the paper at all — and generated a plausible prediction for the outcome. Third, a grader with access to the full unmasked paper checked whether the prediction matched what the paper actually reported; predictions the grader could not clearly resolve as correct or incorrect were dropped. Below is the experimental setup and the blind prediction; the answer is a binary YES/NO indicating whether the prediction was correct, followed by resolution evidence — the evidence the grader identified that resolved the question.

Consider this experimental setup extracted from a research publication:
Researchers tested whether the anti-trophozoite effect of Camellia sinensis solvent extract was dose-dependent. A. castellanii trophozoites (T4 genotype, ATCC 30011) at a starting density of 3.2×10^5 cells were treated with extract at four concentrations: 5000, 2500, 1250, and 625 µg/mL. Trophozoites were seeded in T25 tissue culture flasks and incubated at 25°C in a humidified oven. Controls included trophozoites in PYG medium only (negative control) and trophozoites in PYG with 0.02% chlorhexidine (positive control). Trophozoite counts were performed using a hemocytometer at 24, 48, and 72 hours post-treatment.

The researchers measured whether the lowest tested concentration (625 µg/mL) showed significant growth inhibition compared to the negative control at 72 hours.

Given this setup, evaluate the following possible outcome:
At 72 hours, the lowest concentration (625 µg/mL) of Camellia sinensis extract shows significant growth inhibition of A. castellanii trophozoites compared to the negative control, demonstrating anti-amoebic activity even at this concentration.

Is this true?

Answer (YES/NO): YES